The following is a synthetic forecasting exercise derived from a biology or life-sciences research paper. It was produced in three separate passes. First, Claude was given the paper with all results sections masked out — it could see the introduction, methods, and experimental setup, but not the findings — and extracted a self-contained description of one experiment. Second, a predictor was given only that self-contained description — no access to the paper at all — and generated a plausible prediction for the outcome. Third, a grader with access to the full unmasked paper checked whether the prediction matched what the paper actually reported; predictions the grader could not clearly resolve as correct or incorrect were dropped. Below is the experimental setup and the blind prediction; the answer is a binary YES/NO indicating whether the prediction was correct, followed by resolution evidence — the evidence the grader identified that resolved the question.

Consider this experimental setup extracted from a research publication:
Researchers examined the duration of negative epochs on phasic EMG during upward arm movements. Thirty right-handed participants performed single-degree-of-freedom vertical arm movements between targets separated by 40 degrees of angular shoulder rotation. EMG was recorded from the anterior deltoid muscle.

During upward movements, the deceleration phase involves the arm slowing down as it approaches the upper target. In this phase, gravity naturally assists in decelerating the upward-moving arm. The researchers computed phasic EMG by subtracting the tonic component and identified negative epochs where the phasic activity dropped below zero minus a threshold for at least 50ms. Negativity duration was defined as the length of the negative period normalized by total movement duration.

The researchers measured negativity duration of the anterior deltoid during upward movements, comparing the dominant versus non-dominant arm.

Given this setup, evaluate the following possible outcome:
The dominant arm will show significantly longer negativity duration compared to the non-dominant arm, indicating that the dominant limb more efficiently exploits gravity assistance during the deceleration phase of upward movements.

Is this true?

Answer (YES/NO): NO